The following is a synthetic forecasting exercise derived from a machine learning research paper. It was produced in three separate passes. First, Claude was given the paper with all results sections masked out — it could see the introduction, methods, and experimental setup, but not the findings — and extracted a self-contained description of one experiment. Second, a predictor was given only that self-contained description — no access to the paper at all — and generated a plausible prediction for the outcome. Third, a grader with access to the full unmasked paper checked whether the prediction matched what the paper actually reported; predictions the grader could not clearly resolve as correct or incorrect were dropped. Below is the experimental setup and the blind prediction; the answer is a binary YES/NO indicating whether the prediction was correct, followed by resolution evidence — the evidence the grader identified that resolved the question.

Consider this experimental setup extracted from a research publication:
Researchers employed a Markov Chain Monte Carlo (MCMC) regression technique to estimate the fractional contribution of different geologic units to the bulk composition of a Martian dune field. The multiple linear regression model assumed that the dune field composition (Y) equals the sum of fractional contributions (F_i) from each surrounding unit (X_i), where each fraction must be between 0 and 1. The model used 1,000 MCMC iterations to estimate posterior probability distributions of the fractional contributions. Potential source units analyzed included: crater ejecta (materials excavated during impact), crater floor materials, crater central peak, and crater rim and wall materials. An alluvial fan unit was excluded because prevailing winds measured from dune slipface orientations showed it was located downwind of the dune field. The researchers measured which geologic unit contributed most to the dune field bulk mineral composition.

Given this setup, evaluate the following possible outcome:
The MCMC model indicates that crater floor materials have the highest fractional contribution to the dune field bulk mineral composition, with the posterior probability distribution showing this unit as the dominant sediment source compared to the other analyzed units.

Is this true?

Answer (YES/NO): NO